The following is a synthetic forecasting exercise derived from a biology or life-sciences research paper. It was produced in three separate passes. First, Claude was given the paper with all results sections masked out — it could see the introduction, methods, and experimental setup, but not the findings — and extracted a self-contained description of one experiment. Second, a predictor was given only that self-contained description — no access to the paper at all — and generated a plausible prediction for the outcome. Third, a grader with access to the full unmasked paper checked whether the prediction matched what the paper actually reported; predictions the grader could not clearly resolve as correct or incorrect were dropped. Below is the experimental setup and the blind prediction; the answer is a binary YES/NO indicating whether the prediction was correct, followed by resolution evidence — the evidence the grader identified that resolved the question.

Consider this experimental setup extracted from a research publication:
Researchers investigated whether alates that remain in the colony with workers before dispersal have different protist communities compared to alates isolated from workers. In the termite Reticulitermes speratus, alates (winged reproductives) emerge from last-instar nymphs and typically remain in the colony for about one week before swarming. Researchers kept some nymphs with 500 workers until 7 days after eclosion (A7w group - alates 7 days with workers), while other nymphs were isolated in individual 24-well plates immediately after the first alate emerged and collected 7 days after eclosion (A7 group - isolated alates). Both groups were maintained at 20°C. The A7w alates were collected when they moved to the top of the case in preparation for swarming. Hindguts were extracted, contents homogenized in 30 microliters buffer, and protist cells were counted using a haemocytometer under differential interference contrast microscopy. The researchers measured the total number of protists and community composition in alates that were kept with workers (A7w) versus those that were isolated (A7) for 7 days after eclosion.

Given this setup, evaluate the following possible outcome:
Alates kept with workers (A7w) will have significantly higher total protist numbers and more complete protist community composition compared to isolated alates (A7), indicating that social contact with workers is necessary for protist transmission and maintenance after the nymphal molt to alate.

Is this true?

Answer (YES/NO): NO